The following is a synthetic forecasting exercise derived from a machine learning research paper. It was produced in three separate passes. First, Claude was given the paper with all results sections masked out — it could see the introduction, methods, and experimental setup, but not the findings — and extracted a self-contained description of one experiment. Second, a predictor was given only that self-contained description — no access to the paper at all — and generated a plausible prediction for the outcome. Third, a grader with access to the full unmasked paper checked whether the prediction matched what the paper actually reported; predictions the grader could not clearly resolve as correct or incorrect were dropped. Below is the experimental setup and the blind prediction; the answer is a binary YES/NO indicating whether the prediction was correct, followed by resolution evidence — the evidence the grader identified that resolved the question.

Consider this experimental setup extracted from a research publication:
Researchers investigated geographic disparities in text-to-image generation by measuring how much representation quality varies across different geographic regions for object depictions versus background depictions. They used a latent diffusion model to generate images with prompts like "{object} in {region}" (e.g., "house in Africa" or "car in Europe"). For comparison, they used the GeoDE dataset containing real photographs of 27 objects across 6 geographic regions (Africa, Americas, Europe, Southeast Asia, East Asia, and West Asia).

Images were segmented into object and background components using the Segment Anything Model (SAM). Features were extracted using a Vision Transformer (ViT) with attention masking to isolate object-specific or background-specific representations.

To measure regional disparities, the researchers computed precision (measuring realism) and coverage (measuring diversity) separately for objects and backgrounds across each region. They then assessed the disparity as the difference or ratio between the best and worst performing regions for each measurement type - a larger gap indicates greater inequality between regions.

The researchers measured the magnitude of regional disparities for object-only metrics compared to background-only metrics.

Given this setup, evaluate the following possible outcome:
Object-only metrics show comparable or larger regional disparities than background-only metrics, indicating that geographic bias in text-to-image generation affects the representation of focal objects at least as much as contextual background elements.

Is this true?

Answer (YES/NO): NO